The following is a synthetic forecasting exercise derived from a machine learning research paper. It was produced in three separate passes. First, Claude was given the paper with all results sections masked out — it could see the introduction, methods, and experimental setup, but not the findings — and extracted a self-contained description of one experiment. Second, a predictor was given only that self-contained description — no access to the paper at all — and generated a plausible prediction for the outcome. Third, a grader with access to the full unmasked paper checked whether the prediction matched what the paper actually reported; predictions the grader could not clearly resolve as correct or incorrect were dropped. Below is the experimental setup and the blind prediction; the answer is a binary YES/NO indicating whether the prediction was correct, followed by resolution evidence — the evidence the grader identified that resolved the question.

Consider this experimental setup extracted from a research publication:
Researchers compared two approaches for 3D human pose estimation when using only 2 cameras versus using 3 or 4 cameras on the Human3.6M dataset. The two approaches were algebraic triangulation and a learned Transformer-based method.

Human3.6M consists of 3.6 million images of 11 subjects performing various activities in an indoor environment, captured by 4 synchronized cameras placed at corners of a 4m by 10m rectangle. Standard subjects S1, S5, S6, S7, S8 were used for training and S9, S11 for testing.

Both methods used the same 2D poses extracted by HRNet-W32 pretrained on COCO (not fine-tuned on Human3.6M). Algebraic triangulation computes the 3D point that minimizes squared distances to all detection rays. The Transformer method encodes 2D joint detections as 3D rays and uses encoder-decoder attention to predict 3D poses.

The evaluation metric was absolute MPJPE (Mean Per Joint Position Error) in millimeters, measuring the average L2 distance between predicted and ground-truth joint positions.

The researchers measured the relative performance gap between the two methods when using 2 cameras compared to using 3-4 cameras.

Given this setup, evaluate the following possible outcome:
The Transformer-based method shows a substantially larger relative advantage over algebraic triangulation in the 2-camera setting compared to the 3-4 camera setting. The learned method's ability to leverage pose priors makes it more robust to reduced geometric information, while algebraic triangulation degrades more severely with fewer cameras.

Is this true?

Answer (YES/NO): YES